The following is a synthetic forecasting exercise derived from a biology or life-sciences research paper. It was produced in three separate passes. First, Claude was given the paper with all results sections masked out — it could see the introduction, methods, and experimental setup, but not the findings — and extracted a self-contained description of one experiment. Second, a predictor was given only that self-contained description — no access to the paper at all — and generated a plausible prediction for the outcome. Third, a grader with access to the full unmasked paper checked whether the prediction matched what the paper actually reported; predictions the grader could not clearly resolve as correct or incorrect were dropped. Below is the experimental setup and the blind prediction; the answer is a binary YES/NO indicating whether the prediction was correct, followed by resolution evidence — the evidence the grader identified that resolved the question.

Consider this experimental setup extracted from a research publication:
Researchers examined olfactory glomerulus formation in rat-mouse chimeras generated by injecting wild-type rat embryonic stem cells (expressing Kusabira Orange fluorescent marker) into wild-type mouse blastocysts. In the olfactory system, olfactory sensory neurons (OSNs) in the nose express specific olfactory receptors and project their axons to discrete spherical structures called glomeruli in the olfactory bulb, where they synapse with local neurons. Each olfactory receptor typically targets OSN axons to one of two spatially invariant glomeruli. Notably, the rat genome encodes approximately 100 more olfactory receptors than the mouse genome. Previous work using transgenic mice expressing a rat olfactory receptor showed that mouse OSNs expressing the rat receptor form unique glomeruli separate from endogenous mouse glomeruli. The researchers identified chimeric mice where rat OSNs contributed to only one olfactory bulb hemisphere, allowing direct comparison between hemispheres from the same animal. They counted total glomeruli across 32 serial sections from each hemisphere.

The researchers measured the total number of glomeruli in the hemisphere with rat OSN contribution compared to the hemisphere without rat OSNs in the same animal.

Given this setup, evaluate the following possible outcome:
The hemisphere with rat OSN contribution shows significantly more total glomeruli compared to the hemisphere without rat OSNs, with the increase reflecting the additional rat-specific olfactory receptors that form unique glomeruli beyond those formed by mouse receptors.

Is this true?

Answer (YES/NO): YES